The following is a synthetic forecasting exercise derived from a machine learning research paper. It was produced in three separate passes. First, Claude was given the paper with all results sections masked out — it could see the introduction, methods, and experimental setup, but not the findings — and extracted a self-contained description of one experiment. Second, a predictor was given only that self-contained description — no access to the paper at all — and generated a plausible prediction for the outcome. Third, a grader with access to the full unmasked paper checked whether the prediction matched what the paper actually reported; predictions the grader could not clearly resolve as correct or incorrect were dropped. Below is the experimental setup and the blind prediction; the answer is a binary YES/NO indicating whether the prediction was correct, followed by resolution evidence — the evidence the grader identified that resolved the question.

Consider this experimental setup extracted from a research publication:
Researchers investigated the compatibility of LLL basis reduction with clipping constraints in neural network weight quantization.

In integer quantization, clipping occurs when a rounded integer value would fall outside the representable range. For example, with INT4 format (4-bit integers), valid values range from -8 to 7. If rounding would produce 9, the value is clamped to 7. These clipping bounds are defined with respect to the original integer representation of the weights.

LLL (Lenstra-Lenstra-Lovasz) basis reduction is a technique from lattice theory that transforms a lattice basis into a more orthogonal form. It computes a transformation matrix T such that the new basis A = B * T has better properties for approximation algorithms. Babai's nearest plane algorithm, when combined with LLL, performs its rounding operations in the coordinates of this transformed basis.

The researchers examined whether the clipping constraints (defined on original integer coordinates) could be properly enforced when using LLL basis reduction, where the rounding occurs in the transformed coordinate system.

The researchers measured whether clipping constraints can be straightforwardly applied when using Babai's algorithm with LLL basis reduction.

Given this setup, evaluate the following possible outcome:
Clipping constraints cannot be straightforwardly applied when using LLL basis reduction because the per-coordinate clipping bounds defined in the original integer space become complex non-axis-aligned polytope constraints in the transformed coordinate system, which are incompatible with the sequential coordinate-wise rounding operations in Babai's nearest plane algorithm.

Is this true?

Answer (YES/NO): YES